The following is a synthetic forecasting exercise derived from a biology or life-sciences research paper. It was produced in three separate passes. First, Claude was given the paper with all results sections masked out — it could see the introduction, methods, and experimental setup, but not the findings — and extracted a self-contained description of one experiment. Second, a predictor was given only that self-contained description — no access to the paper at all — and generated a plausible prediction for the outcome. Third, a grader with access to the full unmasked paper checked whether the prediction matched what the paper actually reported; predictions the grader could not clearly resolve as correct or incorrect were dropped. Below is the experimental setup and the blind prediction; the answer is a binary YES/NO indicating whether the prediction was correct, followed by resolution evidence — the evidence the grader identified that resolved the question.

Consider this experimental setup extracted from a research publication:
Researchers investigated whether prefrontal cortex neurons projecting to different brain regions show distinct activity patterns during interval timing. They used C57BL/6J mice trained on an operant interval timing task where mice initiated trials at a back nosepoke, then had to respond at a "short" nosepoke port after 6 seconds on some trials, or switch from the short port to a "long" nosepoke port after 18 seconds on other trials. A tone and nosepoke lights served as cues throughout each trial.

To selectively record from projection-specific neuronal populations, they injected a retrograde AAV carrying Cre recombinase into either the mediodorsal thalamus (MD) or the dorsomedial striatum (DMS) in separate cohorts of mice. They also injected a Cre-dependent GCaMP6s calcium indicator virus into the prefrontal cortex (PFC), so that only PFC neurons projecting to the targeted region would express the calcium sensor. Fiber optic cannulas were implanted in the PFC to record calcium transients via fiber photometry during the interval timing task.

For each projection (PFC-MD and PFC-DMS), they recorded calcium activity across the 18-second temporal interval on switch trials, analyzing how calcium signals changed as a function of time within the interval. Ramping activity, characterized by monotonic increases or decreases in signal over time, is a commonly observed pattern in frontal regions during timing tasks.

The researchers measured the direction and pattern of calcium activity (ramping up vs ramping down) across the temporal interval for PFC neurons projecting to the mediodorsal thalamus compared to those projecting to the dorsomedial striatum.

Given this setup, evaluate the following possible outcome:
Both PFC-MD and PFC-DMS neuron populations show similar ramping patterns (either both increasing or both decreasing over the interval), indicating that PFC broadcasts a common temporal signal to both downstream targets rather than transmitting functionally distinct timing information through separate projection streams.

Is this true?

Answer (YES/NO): NO